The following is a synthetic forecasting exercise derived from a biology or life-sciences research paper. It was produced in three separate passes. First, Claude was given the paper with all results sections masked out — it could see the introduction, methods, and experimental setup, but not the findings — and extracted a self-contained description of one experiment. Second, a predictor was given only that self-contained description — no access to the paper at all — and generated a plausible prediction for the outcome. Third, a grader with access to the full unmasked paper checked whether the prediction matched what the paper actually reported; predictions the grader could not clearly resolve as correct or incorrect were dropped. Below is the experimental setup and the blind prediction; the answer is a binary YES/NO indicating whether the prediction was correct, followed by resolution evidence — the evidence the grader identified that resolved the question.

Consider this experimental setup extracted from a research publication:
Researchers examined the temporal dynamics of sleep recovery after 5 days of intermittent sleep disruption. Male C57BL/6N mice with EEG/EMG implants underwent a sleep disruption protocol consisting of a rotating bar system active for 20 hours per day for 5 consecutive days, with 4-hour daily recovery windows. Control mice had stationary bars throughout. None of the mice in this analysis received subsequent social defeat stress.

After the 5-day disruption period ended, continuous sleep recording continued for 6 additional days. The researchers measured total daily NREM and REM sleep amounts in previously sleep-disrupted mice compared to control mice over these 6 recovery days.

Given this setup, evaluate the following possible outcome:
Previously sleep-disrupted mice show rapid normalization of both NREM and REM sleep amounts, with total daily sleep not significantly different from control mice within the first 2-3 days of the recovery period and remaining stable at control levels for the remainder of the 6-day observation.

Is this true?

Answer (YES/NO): NO